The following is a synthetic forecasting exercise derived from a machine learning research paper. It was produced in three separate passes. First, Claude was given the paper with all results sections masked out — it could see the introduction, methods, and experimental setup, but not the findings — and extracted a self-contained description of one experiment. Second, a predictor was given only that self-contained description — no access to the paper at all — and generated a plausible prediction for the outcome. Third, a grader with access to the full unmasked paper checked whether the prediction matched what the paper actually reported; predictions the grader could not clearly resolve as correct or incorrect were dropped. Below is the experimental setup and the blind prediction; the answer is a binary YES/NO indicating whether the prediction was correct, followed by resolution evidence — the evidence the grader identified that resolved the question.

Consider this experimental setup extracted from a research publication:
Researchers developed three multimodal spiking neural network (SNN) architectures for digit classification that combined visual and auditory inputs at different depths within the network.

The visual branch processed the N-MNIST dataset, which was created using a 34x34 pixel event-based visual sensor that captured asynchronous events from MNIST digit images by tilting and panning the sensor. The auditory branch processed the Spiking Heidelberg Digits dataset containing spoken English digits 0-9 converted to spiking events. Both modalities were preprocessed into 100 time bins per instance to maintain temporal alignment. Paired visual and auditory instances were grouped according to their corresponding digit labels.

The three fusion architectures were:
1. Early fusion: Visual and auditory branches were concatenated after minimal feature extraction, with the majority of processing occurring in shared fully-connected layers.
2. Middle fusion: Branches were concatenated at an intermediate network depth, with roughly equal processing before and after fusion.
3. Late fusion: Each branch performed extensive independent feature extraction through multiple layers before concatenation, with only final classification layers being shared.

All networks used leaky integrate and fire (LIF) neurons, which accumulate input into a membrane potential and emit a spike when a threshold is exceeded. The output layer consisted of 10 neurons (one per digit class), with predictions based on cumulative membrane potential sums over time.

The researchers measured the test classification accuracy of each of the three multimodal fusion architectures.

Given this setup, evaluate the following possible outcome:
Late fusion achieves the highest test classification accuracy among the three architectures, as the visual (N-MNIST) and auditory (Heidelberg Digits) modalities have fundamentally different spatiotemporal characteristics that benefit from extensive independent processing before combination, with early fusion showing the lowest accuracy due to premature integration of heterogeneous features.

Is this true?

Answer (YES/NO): YES